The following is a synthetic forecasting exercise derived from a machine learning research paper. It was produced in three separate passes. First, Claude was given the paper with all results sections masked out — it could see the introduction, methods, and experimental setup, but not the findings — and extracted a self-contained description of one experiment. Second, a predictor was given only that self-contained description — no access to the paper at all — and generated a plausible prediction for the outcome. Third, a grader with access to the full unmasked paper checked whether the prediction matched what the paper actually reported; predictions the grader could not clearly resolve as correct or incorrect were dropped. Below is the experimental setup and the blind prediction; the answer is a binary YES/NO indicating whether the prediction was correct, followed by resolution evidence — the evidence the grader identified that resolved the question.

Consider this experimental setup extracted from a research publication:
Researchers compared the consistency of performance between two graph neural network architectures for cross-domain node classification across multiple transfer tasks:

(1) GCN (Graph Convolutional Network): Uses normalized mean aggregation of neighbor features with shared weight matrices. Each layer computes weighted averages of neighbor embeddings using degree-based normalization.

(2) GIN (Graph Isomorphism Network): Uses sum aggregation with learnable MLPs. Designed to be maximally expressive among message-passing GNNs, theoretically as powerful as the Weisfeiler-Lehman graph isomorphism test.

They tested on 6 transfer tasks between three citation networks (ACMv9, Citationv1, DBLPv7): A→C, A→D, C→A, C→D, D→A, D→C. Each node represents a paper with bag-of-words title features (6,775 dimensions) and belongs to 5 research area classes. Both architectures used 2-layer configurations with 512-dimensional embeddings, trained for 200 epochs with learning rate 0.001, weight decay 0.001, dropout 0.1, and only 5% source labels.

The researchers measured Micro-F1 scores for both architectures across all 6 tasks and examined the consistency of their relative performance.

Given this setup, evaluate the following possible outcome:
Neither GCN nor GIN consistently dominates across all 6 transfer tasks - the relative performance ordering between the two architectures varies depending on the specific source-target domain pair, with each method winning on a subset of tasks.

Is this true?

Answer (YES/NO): NO